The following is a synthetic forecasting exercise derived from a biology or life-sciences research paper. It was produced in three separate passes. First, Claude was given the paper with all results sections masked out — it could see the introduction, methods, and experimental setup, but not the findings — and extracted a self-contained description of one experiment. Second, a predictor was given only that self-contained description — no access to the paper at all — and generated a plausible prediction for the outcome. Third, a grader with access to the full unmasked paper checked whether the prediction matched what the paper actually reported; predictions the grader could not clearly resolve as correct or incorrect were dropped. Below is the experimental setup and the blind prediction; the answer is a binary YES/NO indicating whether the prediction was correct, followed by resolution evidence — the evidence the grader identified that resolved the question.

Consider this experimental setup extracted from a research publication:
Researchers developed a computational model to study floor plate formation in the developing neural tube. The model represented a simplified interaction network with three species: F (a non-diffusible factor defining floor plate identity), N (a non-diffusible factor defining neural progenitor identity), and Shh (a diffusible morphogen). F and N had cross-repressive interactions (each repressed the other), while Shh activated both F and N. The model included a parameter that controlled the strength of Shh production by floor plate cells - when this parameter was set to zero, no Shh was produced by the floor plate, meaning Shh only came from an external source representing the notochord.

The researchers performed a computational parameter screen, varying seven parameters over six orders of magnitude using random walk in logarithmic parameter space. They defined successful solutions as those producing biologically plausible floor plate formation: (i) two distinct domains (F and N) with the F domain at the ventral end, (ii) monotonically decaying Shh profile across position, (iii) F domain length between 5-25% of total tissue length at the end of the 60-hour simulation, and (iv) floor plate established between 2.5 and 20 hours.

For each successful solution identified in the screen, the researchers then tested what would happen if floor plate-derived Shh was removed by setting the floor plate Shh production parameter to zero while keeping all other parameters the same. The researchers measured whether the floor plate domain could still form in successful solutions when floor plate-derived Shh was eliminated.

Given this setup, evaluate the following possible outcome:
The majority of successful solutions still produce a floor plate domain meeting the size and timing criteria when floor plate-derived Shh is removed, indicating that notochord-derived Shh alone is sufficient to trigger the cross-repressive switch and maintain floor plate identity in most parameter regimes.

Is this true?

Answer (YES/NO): NO